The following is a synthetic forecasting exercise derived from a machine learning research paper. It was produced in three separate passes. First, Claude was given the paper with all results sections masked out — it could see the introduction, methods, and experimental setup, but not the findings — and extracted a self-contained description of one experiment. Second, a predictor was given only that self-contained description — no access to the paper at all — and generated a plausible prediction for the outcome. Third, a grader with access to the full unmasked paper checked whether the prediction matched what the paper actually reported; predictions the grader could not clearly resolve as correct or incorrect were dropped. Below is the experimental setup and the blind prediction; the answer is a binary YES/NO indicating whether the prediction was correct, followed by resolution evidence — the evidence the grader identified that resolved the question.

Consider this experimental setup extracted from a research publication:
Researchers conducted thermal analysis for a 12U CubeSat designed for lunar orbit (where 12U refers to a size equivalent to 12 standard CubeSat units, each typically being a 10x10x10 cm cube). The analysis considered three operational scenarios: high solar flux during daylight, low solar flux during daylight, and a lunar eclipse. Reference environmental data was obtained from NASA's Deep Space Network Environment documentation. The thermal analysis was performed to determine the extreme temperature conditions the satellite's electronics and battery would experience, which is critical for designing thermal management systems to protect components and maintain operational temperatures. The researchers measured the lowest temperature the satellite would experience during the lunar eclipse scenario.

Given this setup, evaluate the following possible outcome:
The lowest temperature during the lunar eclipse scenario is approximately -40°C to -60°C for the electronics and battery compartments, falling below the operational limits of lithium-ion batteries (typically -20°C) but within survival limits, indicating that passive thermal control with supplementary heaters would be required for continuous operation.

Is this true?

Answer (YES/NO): NO